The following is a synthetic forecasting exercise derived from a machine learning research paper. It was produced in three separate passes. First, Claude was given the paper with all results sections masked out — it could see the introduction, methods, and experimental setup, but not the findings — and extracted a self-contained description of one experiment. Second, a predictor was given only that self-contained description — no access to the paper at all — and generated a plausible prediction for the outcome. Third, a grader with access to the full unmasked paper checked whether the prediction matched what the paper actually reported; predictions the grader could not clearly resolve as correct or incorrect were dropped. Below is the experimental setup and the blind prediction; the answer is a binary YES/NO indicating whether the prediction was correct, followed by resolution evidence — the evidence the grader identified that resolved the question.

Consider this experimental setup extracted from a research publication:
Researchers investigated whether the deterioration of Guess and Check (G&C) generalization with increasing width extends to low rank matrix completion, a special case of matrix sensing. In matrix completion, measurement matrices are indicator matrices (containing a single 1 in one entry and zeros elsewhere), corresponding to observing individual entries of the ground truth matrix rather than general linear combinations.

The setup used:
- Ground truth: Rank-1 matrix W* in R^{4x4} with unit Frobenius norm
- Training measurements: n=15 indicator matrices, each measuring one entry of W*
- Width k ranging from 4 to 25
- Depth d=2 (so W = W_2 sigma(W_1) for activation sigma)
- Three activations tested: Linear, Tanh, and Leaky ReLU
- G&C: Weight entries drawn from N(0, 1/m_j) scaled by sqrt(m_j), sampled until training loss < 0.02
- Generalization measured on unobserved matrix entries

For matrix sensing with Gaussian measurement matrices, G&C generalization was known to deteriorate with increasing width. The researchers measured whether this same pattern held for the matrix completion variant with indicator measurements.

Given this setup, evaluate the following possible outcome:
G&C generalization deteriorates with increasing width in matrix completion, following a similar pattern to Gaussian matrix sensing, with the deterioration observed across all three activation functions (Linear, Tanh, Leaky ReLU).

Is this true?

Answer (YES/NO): YES